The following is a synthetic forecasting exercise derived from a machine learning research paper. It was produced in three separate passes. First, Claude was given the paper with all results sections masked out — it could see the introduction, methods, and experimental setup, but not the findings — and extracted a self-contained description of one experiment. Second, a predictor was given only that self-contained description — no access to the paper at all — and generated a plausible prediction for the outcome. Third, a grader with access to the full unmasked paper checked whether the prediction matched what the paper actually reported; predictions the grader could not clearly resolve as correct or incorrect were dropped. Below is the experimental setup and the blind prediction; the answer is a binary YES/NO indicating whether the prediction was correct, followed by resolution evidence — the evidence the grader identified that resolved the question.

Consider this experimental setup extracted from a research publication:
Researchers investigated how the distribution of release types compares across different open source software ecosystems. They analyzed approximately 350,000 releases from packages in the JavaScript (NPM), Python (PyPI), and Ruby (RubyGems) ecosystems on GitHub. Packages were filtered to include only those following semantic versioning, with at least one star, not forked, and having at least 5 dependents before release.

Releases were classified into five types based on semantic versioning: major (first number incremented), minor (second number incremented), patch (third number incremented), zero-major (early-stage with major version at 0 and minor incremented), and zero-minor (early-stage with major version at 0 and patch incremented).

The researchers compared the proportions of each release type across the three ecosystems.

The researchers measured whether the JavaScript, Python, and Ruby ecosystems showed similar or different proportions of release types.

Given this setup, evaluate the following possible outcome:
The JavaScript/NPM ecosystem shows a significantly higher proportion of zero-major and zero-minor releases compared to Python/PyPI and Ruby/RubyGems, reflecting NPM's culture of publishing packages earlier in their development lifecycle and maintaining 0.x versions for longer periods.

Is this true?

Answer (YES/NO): NO